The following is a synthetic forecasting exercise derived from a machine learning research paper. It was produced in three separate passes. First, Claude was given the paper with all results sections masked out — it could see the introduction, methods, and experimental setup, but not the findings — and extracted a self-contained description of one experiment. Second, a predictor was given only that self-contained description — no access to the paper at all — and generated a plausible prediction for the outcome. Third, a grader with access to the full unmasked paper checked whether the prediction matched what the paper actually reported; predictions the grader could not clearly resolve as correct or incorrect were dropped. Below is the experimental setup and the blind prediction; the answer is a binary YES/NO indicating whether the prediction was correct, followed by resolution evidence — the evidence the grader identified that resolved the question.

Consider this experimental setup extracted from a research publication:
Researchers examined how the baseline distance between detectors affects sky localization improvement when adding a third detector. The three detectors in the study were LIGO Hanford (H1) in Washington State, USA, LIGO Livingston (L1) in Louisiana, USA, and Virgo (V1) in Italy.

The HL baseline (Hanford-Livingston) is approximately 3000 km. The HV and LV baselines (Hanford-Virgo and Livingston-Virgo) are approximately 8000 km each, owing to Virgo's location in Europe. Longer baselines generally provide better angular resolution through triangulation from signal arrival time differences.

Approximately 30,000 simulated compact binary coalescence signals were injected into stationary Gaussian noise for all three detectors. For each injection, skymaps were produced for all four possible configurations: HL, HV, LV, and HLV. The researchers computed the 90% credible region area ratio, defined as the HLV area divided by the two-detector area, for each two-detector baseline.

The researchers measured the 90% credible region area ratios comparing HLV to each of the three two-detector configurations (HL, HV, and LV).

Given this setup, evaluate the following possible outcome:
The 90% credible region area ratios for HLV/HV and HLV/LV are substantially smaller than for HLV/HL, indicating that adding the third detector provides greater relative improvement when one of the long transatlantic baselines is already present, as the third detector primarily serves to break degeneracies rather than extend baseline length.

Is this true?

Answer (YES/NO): YES